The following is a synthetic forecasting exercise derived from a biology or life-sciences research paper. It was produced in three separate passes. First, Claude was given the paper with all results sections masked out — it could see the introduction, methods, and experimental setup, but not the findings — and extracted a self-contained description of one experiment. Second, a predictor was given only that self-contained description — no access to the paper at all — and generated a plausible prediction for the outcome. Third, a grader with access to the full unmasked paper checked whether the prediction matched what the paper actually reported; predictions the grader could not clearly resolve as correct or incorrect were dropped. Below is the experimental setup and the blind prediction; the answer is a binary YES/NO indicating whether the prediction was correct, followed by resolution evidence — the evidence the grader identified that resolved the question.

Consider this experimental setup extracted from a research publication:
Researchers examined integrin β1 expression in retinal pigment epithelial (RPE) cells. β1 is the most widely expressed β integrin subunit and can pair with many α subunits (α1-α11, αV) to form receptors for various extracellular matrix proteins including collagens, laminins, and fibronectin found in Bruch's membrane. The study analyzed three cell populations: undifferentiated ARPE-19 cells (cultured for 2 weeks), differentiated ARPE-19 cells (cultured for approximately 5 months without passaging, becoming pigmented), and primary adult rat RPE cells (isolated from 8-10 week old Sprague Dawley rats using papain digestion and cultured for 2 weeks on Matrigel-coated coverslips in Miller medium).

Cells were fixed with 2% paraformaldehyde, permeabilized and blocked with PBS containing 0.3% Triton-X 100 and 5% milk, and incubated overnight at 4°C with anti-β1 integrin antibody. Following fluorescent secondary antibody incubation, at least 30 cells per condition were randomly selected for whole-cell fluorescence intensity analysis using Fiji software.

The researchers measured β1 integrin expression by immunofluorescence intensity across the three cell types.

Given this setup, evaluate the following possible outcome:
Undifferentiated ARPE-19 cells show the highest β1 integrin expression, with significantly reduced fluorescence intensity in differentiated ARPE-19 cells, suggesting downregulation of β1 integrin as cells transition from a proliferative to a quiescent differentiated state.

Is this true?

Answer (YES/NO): NO